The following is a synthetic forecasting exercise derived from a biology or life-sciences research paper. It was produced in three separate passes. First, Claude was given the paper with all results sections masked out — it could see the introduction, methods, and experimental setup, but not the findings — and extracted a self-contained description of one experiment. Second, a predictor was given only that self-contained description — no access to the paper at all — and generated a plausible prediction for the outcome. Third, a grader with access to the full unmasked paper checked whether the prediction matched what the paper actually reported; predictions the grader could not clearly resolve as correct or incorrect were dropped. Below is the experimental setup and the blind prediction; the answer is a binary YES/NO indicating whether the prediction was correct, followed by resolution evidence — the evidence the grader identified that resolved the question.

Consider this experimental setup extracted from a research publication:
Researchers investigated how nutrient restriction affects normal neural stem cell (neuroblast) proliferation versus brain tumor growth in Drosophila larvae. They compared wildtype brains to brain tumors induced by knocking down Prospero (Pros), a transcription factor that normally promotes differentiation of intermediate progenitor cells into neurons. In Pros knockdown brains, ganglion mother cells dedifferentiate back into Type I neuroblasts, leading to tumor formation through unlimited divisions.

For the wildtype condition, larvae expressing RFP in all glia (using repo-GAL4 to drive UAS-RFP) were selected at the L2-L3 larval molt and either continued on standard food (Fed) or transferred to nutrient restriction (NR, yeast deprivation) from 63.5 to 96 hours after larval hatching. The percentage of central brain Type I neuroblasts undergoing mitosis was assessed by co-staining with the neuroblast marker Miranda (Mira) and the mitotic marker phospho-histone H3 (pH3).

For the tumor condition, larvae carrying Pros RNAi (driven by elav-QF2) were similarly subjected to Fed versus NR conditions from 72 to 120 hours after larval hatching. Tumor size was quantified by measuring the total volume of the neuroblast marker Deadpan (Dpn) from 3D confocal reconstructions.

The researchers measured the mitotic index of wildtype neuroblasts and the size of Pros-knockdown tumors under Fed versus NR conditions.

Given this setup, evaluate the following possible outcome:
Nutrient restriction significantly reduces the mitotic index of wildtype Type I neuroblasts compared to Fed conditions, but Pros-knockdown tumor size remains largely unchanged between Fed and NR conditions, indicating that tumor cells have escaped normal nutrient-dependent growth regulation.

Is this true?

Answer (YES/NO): NO